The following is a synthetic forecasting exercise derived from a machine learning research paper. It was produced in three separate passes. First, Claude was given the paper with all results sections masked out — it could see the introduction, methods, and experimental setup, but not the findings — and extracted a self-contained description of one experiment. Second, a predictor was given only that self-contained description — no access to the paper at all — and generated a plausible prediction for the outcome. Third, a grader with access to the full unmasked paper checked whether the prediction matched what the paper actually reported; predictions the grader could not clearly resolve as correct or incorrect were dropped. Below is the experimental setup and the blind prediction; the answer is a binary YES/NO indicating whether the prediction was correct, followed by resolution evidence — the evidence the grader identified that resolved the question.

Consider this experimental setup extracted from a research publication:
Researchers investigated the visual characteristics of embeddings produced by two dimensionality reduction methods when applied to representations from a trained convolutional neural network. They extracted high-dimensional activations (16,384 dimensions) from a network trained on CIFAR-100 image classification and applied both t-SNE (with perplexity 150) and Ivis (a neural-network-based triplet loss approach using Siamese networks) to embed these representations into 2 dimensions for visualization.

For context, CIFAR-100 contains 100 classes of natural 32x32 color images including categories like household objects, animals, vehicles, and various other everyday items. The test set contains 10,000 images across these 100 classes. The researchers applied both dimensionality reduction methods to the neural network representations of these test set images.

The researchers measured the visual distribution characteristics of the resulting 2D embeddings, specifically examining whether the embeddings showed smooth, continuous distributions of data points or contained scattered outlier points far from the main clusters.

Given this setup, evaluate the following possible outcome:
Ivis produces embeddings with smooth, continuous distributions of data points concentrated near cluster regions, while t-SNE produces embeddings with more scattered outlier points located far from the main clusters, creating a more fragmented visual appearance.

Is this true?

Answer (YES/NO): YES